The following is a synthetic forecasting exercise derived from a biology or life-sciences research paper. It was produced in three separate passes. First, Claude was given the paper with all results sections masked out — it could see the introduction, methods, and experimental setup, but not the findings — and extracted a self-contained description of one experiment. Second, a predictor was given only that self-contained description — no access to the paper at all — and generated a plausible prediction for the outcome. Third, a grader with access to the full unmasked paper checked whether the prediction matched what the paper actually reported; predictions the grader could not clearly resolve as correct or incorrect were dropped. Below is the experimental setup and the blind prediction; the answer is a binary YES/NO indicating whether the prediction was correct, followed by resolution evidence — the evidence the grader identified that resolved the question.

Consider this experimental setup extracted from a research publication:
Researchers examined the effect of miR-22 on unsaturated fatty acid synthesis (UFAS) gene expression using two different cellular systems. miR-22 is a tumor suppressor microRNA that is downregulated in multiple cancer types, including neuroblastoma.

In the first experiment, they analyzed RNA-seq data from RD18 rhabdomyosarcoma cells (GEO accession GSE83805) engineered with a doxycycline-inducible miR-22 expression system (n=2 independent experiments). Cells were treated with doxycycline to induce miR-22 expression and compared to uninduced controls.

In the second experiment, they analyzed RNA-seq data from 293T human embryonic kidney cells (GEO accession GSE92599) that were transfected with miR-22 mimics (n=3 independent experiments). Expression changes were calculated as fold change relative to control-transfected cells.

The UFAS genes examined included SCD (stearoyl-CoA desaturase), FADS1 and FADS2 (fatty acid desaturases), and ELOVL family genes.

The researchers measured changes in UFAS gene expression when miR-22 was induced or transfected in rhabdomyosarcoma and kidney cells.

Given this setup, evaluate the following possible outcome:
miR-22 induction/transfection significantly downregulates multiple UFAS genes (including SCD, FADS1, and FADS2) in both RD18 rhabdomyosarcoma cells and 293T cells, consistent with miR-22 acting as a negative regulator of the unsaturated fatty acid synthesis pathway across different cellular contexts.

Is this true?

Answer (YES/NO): NO